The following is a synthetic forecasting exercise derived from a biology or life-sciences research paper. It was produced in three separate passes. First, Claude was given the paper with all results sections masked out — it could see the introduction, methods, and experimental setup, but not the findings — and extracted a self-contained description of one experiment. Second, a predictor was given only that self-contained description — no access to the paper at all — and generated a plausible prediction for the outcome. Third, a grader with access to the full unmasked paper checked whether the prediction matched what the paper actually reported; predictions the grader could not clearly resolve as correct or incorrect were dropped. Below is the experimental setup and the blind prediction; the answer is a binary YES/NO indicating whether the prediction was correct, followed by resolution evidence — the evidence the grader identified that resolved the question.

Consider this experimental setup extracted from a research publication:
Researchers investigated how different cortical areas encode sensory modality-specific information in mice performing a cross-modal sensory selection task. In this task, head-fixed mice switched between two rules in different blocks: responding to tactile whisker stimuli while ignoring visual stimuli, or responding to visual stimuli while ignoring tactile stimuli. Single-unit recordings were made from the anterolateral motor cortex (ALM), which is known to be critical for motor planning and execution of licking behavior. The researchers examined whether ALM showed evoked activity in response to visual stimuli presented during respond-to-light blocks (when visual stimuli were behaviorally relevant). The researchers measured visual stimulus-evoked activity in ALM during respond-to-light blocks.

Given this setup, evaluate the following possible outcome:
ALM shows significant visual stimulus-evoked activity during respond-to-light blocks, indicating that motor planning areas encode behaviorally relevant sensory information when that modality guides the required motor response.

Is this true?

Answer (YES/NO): NO